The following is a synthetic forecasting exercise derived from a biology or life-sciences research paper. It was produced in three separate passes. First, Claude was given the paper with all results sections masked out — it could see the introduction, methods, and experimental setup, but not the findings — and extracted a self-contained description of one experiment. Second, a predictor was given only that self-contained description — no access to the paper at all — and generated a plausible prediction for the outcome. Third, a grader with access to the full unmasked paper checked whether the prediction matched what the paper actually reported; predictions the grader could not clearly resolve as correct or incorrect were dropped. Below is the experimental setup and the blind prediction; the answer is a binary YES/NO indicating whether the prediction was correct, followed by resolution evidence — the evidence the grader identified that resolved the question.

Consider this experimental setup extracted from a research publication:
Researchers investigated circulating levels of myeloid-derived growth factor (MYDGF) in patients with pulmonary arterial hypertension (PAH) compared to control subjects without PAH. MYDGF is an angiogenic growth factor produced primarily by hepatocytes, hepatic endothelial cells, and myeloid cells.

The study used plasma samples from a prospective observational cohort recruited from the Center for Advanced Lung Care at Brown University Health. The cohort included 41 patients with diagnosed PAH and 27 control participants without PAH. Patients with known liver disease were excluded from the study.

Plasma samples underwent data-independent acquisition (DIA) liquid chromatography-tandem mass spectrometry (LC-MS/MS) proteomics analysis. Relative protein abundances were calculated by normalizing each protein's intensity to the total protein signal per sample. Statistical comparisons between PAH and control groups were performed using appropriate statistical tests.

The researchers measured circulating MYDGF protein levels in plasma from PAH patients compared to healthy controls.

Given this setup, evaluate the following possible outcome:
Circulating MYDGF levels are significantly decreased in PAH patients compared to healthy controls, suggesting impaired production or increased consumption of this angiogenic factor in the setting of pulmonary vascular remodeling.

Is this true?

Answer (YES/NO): NO